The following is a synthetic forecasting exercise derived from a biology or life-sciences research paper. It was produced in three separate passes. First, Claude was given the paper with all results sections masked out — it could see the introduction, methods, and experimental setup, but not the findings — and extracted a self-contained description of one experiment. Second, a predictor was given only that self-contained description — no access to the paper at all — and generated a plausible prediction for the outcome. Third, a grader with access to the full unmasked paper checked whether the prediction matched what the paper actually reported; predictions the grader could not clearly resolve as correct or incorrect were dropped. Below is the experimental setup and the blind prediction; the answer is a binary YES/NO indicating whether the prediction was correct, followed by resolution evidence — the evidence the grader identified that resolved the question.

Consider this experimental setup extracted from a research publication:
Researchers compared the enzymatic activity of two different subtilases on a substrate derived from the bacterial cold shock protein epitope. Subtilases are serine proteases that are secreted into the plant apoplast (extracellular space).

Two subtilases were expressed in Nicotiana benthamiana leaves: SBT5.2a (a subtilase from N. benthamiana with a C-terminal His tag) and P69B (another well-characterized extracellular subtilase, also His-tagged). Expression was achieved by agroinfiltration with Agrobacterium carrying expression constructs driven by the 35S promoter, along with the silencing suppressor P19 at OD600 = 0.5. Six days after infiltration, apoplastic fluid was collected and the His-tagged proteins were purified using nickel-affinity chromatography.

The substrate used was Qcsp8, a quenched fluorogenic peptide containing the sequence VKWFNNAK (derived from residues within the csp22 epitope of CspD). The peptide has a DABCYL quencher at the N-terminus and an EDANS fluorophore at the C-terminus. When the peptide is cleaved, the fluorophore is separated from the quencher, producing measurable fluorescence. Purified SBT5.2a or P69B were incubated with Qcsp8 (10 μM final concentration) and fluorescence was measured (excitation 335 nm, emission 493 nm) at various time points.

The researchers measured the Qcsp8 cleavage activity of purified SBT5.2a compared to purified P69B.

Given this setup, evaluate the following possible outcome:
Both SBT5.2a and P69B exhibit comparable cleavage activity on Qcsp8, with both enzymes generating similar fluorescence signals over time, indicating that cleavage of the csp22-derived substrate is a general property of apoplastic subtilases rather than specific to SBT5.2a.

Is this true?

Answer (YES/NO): NO